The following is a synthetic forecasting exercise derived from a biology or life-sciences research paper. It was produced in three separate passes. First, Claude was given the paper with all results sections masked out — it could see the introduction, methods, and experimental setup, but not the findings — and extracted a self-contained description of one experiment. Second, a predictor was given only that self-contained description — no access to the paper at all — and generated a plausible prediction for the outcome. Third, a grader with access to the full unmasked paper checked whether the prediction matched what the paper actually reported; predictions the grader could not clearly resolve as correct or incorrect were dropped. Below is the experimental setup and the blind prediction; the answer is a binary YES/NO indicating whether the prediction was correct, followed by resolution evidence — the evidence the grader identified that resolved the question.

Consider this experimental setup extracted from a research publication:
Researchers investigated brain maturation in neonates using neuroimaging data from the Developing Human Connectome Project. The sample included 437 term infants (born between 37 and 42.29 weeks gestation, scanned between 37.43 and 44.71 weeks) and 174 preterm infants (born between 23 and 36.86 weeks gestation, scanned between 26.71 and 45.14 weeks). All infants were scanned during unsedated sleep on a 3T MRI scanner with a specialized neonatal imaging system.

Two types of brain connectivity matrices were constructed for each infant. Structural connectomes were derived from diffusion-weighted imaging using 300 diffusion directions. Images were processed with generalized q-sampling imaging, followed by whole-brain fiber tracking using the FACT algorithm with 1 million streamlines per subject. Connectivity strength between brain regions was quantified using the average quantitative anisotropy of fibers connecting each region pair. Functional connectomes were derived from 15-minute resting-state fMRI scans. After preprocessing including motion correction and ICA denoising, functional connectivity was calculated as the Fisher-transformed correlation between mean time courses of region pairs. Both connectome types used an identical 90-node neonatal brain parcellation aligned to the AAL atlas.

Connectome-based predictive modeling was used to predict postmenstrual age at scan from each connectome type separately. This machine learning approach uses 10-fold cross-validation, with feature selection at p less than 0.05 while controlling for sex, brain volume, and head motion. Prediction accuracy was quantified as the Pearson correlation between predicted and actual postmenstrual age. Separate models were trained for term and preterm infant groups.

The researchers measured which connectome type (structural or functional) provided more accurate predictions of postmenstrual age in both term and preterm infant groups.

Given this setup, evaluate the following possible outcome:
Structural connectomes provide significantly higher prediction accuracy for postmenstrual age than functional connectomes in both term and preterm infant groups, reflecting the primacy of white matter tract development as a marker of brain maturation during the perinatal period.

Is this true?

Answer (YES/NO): YES